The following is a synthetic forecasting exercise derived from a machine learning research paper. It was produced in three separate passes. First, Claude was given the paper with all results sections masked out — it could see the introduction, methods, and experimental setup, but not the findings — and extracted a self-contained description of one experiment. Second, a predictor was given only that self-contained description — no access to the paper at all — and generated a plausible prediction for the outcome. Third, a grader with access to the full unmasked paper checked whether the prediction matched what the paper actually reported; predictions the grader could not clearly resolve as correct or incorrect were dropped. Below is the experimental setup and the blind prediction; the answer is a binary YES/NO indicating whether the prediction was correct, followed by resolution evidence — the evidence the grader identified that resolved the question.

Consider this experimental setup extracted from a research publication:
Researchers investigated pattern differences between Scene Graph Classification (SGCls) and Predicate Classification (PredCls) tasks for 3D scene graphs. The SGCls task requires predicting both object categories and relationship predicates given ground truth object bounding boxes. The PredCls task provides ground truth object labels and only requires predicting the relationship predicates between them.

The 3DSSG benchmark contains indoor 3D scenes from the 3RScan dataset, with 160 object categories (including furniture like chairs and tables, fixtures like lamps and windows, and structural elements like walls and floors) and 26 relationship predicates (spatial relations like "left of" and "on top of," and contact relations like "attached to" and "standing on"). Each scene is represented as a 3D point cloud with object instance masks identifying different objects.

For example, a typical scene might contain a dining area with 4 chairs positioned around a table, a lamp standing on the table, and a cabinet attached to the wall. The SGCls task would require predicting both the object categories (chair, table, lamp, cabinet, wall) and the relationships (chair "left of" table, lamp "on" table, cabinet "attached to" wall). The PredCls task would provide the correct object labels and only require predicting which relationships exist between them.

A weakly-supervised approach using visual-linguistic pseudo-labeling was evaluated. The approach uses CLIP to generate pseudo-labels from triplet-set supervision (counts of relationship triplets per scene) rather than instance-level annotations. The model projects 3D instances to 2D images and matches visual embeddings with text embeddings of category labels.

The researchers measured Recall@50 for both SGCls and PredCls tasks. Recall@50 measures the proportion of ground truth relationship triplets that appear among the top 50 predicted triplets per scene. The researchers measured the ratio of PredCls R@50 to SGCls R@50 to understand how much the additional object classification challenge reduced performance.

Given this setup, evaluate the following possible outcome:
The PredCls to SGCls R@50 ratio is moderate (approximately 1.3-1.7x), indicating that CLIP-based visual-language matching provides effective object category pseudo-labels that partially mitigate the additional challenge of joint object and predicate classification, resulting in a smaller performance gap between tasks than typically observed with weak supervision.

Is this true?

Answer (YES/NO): NO